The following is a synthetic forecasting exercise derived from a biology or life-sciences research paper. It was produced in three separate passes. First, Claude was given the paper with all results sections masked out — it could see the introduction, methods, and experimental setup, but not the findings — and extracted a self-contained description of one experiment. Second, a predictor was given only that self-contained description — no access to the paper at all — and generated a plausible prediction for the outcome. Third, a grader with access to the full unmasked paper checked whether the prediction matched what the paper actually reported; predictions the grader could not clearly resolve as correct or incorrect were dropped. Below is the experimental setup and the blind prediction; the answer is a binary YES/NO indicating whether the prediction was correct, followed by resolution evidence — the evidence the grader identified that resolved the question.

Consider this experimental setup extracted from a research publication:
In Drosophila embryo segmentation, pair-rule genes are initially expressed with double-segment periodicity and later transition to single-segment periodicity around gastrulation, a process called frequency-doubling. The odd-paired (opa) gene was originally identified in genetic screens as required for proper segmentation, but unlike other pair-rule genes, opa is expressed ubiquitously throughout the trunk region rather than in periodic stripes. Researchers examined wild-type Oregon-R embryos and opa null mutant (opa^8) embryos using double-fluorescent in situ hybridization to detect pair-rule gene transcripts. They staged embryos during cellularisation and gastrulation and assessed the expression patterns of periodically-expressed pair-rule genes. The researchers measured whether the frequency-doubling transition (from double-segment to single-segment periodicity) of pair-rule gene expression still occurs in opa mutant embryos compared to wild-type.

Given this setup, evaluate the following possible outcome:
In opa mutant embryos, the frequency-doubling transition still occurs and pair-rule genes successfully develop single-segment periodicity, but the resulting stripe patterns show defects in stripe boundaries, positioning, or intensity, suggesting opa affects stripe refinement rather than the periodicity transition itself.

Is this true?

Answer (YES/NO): NO